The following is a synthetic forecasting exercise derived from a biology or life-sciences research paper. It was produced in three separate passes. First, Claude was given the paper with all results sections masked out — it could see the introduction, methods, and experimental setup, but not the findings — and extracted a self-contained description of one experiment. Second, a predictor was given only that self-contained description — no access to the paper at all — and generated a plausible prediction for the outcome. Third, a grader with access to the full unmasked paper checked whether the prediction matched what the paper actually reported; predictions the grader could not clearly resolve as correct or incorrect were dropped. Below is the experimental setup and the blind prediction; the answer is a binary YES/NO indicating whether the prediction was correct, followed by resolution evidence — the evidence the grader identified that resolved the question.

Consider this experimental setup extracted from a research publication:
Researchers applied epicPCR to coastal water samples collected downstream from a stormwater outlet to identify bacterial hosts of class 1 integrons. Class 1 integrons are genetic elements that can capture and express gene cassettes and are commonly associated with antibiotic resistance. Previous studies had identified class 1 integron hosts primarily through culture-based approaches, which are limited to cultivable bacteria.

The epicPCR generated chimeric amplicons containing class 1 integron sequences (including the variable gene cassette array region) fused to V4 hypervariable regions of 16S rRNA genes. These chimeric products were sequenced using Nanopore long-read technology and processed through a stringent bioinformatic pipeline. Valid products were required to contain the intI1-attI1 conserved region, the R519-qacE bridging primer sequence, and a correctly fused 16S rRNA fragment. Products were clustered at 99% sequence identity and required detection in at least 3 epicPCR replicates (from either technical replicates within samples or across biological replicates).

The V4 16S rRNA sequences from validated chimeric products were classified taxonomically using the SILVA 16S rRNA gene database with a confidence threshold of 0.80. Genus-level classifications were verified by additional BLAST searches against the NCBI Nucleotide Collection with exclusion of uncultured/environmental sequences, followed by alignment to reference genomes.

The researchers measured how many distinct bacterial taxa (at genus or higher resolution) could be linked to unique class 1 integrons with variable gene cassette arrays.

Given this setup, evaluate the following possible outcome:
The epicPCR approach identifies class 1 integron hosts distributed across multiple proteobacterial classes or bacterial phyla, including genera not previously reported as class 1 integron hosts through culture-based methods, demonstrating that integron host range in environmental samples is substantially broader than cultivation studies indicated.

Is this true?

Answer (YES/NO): YES